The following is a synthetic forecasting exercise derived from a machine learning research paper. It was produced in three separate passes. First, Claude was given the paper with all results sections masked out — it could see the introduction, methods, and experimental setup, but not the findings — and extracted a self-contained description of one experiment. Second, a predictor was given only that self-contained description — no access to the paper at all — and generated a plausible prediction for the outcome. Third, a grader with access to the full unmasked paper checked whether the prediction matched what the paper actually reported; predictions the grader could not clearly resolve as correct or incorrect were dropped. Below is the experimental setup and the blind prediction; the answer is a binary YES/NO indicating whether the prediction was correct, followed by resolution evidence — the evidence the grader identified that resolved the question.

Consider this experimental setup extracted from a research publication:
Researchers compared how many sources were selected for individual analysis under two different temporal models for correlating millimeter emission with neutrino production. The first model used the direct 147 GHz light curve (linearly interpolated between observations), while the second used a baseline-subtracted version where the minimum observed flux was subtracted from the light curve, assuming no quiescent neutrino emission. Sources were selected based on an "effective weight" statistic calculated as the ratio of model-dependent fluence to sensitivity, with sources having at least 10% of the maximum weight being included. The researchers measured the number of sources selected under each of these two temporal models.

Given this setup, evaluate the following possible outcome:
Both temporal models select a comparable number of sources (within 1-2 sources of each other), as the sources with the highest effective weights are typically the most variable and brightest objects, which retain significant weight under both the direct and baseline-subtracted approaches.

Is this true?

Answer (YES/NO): NO